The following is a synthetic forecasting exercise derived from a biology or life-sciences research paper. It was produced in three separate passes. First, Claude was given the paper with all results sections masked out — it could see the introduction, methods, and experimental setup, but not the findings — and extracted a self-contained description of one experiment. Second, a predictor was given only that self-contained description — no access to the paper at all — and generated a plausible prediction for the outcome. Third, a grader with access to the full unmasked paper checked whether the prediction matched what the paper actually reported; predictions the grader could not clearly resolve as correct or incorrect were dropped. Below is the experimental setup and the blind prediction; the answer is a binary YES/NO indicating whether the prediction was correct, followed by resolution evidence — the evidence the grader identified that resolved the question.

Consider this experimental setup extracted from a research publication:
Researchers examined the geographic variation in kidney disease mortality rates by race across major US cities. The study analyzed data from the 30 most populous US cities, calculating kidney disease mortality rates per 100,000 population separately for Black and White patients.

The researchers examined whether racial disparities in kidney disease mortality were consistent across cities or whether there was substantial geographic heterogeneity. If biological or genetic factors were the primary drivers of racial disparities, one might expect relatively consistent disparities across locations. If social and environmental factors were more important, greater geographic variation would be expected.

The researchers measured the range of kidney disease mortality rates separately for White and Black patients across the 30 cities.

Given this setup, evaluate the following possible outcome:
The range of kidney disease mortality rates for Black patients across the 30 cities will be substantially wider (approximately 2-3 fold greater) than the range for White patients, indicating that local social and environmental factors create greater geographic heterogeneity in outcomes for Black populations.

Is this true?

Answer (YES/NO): YES